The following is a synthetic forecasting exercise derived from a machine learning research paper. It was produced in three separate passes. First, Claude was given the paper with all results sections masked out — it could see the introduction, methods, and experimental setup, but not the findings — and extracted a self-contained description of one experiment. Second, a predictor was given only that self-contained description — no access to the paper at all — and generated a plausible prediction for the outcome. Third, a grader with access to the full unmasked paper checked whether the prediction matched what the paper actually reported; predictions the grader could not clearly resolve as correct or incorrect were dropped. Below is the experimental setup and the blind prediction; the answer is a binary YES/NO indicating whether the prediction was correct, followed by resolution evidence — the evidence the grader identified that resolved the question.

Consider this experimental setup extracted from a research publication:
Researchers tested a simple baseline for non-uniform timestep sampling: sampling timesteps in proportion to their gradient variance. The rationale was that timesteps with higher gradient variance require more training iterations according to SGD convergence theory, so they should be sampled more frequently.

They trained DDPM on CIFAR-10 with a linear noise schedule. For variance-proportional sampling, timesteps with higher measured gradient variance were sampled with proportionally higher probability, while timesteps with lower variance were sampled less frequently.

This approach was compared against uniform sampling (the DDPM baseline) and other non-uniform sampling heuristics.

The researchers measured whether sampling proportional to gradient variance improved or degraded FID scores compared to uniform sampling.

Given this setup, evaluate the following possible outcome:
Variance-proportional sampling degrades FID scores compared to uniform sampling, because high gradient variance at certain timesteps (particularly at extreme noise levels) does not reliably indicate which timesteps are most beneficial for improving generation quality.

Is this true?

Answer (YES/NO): YES